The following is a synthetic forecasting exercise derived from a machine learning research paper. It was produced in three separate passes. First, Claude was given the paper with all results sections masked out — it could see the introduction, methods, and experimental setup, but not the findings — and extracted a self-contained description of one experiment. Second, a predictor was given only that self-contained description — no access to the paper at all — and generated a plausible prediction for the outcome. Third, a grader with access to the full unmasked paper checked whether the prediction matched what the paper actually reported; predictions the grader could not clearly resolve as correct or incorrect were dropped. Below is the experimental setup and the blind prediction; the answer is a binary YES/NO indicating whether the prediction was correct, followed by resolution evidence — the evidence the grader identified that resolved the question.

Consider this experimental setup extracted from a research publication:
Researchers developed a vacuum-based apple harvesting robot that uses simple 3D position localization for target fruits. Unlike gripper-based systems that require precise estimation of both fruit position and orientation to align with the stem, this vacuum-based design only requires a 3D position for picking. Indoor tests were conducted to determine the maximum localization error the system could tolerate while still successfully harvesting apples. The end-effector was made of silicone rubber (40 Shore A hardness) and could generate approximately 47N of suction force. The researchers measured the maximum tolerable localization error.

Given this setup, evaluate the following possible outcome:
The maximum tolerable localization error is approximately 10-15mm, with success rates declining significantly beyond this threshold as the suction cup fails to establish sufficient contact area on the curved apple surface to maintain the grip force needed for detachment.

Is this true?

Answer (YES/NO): YES